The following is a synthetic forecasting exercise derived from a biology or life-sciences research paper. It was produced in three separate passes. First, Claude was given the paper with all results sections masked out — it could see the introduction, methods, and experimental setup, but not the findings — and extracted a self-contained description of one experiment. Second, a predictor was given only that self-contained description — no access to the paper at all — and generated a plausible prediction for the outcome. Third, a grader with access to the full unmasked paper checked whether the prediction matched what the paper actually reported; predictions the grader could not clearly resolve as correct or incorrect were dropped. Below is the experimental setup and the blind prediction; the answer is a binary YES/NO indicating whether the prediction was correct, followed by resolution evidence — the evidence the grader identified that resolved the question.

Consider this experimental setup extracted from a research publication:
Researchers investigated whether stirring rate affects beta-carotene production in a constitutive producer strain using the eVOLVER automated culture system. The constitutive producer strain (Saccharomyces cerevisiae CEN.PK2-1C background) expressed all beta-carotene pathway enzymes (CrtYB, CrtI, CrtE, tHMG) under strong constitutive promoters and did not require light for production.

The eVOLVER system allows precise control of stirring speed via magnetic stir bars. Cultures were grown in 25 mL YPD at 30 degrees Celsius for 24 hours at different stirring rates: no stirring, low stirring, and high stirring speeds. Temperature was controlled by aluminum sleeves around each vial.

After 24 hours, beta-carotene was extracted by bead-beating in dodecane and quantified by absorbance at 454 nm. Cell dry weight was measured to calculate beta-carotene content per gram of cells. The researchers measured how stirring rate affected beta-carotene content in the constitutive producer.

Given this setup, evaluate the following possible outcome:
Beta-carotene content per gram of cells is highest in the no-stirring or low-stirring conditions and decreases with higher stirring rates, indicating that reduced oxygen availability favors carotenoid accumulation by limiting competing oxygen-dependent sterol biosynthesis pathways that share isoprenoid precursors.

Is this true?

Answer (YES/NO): NO